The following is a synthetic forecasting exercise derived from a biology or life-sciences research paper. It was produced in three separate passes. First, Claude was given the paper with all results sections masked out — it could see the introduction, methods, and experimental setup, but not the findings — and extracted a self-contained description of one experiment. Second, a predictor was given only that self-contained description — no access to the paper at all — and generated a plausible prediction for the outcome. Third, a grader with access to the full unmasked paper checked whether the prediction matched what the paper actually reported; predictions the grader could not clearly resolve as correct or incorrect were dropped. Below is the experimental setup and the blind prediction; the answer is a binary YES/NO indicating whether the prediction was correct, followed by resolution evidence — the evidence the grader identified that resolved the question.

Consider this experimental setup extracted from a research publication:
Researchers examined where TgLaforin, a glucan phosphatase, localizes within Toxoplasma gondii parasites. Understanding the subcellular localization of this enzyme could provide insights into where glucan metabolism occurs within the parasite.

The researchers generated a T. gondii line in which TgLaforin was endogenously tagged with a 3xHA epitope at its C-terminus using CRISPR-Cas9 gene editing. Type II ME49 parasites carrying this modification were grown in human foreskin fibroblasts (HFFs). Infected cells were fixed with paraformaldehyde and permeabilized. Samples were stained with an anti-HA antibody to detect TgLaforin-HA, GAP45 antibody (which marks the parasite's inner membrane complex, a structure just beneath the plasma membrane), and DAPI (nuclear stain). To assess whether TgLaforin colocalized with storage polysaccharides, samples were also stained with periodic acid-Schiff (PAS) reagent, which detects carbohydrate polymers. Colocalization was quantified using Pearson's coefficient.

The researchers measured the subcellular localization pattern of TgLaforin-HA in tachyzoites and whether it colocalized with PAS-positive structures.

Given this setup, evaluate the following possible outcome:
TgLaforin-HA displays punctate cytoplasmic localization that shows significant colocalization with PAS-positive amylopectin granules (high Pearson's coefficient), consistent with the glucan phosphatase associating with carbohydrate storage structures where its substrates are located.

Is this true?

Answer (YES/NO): YES